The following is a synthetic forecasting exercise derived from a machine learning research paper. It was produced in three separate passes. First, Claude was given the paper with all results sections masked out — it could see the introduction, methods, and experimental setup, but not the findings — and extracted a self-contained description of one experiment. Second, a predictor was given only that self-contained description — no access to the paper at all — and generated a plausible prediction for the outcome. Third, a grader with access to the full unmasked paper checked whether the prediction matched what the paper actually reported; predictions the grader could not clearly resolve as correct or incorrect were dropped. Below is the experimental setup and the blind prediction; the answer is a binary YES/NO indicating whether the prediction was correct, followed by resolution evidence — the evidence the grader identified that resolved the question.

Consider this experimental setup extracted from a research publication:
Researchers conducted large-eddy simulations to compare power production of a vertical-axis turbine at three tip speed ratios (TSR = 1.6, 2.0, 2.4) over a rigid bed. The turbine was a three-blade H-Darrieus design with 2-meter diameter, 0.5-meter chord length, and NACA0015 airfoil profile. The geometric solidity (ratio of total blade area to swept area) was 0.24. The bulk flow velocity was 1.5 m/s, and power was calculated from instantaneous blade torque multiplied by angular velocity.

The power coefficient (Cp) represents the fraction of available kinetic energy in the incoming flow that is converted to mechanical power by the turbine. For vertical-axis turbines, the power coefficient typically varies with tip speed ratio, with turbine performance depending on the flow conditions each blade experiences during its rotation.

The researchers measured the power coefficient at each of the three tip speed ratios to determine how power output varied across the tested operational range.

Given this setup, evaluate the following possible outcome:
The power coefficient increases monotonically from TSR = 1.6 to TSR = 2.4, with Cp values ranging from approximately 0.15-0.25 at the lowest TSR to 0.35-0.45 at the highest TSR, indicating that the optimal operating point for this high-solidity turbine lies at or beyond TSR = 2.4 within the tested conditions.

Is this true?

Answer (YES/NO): NO